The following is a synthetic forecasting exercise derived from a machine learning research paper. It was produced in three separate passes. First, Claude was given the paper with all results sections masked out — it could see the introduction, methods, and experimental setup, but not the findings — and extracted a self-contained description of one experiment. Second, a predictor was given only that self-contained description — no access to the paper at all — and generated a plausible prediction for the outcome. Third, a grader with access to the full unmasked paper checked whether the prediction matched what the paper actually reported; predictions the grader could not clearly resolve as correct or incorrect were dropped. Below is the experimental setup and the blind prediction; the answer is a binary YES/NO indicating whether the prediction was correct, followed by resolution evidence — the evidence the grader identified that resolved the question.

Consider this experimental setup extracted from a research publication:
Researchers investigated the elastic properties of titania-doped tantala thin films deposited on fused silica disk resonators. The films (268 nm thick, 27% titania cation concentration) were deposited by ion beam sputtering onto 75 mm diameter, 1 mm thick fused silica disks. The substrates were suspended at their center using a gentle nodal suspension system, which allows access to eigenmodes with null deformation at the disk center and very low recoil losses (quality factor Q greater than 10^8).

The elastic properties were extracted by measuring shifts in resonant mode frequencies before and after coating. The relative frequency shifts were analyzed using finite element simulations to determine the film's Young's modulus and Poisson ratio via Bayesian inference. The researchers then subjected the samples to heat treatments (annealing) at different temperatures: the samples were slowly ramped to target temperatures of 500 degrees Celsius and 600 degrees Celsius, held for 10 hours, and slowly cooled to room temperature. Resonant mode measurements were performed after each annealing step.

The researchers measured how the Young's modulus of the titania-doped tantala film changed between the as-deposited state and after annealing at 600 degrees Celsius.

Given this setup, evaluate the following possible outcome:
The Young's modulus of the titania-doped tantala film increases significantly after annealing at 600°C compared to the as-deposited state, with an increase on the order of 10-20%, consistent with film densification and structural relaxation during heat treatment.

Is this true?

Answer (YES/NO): NO